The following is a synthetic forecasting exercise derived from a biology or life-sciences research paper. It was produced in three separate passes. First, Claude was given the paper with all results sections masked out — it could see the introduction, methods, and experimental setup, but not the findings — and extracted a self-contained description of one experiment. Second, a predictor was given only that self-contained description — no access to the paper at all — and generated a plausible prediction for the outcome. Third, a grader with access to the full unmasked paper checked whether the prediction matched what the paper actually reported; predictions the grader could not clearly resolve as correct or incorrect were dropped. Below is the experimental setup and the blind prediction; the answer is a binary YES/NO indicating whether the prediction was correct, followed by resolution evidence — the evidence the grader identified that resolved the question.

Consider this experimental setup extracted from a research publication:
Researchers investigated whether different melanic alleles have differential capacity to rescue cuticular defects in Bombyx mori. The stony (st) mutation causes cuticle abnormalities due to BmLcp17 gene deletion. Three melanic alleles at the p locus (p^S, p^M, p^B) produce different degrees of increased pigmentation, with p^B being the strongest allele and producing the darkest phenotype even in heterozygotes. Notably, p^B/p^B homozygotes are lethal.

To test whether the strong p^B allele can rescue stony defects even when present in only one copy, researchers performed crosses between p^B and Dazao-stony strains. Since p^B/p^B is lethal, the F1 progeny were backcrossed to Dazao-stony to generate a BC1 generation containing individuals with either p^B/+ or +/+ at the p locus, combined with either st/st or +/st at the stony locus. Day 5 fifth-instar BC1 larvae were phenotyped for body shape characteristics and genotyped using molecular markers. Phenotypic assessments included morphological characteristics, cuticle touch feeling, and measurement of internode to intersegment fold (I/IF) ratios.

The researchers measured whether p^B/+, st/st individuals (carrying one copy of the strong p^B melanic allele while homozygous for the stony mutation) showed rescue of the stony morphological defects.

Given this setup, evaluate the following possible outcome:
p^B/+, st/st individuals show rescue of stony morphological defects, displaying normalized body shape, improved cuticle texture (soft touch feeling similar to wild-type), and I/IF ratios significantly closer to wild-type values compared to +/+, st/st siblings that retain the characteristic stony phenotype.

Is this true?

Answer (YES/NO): YES